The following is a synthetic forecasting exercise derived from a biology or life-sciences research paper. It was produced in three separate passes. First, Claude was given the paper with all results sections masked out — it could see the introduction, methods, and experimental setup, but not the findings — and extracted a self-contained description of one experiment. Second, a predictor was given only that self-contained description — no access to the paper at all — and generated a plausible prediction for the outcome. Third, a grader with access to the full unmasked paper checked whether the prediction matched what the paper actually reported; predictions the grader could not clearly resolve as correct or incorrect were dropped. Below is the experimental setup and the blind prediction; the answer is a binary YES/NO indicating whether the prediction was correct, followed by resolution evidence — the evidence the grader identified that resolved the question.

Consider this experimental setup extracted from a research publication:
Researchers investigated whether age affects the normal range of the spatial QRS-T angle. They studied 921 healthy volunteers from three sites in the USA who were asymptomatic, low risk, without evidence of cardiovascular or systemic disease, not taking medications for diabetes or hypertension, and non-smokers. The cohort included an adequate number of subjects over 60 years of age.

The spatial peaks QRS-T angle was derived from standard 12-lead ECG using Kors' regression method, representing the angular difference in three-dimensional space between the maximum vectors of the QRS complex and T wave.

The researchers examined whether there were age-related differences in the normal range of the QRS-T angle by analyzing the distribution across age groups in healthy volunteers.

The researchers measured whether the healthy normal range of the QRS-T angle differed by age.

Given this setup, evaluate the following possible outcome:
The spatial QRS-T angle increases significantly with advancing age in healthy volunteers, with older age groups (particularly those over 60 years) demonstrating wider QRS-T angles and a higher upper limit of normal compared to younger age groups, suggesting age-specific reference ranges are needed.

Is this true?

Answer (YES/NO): NO